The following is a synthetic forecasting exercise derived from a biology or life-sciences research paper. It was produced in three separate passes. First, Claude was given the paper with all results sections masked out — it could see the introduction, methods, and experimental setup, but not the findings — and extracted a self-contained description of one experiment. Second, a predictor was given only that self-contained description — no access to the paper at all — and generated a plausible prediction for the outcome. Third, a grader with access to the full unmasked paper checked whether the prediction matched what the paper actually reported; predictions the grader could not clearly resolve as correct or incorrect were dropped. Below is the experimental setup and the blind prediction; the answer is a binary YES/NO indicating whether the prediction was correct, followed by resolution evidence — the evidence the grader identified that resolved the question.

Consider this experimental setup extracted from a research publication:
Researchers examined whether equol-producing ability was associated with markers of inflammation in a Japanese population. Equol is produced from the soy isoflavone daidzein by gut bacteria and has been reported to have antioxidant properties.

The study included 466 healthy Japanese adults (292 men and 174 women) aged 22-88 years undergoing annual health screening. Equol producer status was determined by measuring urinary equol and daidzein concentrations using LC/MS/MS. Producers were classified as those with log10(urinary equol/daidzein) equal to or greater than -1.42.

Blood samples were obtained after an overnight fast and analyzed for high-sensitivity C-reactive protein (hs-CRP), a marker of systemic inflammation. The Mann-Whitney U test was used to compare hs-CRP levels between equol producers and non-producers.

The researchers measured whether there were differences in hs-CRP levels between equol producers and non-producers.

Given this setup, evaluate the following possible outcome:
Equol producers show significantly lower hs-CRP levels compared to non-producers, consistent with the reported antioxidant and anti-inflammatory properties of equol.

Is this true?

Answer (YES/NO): NO